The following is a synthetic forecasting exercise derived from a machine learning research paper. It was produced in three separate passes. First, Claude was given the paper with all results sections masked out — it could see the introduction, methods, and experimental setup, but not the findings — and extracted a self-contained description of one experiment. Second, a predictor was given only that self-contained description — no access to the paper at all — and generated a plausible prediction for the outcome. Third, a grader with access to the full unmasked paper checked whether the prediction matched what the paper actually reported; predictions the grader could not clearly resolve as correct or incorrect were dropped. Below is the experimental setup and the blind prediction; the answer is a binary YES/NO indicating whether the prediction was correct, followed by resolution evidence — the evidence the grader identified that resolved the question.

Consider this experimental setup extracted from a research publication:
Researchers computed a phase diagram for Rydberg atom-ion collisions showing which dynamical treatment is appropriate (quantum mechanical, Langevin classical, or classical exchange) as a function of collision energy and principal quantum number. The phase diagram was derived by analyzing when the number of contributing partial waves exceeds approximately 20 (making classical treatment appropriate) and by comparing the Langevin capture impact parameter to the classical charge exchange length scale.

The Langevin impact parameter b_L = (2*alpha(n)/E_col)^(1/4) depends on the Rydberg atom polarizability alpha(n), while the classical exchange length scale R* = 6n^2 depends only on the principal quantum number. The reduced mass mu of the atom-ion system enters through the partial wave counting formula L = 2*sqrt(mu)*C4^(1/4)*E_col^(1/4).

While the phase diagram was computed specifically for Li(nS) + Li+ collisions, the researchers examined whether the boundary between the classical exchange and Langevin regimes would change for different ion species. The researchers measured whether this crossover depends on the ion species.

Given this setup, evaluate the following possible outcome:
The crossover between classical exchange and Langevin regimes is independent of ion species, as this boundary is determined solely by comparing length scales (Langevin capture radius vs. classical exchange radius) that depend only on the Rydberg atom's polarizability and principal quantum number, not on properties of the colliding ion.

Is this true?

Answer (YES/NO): YES